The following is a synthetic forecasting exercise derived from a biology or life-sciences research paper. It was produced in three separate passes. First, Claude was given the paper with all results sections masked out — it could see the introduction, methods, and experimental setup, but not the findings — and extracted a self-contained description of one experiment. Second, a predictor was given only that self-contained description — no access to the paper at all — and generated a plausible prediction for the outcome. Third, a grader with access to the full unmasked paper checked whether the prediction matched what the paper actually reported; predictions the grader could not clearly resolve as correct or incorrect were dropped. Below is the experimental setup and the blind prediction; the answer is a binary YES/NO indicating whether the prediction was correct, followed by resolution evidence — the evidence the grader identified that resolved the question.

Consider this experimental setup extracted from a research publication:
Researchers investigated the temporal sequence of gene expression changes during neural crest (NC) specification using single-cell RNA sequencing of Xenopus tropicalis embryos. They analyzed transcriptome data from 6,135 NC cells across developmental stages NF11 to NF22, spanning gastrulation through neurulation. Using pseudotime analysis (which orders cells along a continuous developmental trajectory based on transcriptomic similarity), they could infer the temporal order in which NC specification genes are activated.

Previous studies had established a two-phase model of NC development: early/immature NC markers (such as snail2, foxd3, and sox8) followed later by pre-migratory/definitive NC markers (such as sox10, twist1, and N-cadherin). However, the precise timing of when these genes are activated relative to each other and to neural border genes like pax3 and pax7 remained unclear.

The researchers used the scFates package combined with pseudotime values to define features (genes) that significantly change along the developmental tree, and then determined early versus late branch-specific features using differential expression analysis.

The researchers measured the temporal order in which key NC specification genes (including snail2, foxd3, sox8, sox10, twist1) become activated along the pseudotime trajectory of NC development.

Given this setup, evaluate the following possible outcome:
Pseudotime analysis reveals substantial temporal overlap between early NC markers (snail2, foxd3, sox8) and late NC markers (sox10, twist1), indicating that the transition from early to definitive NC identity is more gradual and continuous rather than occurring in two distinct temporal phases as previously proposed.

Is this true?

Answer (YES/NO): NO